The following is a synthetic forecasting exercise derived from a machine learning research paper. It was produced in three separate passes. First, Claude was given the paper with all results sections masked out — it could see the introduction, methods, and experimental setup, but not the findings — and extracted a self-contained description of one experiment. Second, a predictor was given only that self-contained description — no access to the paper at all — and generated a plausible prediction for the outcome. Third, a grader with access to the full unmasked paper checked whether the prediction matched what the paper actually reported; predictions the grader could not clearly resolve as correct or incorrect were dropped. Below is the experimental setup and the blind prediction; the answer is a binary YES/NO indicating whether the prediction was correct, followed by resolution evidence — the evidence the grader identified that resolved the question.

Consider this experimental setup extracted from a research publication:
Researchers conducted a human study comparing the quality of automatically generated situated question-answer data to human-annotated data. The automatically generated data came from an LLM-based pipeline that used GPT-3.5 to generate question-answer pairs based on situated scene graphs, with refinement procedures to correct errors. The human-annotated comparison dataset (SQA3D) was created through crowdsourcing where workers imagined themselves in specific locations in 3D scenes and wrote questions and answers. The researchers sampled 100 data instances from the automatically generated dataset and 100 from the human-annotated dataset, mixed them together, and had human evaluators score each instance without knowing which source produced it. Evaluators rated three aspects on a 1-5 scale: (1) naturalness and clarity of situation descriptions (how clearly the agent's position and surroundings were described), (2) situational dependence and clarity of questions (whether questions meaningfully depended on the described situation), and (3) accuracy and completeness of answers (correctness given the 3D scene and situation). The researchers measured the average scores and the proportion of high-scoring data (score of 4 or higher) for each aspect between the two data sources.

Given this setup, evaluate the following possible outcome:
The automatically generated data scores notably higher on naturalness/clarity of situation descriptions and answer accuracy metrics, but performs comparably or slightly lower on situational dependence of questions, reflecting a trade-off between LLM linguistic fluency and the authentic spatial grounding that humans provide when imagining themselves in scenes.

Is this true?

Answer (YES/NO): NO